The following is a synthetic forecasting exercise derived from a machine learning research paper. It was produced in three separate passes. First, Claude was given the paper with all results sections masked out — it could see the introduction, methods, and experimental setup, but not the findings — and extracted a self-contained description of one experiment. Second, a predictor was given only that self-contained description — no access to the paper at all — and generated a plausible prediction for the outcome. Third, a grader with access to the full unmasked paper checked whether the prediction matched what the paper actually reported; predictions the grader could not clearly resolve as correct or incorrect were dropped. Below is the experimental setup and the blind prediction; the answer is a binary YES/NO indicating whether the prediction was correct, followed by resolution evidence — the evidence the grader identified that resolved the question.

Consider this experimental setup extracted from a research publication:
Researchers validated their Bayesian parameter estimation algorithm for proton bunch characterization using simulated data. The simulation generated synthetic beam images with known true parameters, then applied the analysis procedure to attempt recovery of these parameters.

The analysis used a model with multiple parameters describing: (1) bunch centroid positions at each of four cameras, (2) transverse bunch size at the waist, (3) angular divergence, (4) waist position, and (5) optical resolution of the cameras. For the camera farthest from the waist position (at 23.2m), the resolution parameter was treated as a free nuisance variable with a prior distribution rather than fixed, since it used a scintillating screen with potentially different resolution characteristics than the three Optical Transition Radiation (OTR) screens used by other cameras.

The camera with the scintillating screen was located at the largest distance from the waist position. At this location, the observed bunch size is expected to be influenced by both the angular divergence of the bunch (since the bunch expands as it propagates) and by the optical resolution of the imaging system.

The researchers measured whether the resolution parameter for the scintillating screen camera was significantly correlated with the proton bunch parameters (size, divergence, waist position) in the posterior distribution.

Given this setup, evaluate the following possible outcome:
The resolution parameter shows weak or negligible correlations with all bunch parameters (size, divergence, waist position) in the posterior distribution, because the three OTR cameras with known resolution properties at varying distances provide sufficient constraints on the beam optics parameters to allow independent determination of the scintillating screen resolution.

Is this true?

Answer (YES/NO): YES